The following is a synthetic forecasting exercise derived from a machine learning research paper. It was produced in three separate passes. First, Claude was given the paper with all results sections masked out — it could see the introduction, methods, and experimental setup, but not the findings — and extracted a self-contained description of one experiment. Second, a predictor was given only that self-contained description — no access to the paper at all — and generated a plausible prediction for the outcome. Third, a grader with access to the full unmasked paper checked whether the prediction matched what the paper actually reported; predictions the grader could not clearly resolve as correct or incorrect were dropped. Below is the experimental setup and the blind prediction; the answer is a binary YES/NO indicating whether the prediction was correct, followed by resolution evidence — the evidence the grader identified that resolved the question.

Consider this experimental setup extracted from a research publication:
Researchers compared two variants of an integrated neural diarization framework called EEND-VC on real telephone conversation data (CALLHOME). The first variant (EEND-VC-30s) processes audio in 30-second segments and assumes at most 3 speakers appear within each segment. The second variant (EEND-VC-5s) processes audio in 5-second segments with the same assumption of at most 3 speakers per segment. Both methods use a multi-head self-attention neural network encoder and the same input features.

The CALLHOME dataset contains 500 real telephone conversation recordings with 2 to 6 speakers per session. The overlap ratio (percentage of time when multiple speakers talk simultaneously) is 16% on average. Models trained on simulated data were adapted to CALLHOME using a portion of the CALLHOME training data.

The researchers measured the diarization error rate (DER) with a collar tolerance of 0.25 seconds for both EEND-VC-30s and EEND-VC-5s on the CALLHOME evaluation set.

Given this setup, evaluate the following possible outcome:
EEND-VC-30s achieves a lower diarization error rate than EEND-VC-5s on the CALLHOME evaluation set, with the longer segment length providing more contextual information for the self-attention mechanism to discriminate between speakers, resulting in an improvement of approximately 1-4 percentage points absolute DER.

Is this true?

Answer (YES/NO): YES